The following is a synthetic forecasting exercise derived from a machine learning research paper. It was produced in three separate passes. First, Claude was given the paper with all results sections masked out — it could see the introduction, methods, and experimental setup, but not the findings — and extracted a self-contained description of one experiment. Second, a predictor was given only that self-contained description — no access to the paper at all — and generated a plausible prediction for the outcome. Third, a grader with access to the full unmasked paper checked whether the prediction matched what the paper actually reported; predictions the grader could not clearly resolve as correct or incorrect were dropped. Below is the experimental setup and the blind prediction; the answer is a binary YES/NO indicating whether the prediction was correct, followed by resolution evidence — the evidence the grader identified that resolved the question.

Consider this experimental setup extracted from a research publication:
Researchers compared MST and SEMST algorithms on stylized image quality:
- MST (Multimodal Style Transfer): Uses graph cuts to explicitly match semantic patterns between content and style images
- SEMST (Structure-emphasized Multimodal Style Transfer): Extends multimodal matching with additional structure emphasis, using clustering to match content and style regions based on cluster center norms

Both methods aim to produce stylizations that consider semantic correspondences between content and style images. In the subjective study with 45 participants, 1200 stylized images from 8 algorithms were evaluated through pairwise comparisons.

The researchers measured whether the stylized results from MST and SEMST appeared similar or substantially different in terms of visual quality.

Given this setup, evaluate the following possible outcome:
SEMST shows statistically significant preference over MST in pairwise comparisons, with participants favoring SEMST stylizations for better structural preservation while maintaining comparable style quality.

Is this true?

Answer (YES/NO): NO